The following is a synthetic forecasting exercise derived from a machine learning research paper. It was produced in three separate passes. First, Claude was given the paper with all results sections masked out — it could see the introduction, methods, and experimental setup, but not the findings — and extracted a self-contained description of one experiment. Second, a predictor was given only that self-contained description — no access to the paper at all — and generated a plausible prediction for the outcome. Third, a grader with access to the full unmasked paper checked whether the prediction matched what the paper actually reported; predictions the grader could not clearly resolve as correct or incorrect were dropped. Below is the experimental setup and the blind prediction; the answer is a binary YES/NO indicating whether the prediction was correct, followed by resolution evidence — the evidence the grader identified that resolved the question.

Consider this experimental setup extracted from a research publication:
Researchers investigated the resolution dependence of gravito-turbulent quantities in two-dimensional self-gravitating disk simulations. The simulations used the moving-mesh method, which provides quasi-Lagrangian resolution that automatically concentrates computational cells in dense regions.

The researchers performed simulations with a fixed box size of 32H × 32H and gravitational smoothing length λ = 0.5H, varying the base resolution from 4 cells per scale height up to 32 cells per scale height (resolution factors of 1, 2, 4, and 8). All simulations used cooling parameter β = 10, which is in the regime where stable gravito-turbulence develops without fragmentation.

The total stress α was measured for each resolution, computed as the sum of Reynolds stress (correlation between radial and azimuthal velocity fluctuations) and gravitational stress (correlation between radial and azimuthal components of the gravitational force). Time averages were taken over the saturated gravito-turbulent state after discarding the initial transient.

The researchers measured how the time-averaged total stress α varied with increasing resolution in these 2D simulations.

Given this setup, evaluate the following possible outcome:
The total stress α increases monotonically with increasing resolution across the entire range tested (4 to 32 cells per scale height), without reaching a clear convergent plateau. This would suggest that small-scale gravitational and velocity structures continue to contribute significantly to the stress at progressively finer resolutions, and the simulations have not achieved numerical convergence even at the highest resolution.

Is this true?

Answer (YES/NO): NO